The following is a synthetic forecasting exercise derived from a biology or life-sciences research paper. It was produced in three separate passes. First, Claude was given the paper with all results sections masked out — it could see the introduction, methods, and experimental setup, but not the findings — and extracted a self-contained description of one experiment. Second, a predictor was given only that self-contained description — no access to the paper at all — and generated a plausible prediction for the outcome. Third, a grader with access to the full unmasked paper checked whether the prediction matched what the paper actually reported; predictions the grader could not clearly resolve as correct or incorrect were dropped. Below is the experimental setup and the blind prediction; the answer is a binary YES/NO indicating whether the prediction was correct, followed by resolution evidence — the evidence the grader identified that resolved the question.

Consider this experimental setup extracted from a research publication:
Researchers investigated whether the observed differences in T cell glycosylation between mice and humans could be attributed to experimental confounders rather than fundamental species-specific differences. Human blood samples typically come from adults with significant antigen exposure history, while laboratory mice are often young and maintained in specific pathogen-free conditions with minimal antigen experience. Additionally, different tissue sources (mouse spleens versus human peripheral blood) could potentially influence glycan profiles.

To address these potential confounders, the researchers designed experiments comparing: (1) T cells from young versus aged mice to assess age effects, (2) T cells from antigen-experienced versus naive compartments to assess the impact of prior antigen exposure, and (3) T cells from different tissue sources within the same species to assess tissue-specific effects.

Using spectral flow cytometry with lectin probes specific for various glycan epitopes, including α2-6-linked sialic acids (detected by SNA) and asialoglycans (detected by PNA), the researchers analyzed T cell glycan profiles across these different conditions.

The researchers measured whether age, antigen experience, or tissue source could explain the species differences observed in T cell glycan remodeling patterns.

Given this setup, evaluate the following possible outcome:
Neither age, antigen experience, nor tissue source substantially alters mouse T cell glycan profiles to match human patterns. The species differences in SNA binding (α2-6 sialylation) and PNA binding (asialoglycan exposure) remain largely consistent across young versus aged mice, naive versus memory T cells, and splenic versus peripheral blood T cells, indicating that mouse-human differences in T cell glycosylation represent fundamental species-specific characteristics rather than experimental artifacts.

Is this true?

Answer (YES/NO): YES